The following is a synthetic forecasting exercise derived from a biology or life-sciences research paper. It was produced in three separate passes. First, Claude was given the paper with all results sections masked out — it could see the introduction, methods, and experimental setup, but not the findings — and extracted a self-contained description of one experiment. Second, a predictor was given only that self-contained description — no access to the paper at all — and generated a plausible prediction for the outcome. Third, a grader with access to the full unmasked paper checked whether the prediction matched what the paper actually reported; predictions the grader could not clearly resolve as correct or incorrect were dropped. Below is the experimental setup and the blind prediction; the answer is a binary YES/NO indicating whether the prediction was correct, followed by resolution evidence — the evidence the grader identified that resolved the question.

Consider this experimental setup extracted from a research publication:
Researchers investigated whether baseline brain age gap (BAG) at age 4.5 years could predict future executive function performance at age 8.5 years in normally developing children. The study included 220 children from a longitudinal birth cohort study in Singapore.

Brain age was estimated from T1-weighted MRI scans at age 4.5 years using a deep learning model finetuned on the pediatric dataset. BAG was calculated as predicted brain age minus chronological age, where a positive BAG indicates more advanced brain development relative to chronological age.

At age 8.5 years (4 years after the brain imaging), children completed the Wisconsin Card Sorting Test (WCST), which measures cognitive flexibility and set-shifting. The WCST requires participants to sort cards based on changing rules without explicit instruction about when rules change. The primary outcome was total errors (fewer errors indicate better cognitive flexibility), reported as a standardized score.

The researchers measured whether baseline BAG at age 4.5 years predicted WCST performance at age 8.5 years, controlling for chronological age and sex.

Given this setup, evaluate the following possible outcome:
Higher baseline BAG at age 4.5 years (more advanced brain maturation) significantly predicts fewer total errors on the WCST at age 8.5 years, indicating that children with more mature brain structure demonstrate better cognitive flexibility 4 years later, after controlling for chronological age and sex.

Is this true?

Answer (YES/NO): NO